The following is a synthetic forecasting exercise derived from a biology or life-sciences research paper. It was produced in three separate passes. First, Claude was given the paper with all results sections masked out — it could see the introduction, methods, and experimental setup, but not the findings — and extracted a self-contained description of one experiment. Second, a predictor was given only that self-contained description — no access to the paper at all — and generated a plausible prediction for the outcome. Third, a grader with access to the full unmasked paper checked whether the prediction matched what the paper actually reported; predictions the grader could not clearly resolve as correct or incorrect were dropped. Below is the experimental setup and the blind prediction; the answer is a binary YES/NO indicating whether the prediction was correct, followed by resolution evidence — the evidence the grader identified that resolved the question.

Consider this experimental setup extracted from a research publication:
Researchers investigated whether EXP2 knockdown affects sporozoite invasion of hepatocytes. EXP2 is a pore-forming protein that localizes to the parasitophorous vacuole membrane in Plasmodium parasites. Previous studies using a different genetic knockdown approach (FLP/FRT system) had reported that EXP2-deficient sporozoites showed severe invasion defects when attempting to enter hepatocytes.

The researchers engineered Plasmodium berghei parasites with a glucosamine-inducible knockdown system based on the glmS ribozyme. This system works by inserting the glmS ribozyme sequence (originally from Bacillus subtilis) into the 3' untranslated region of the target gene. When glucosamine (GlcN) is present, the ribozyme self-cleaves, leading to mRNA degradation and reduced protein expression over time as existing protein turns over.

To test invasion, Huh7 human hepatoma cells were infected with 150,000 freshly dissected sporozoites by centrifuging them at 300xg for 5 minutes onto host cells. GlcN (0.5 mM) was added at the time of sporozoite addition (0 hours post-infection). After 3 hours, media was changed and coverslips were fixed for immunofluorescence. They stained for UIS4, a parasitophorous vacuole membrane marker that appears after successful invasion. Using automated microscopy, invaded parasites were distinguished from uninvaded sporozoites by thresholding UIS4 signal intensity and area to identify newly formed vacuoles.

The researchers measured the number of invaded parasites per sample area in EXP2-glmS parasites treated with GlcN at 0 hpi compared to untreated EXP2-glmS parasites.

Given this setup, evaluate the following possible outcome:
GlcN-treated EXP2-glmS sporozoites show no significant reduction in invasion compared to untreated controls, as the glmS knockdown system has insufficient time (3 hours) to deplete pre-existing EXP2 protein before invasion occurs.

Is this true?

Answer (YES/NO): YES